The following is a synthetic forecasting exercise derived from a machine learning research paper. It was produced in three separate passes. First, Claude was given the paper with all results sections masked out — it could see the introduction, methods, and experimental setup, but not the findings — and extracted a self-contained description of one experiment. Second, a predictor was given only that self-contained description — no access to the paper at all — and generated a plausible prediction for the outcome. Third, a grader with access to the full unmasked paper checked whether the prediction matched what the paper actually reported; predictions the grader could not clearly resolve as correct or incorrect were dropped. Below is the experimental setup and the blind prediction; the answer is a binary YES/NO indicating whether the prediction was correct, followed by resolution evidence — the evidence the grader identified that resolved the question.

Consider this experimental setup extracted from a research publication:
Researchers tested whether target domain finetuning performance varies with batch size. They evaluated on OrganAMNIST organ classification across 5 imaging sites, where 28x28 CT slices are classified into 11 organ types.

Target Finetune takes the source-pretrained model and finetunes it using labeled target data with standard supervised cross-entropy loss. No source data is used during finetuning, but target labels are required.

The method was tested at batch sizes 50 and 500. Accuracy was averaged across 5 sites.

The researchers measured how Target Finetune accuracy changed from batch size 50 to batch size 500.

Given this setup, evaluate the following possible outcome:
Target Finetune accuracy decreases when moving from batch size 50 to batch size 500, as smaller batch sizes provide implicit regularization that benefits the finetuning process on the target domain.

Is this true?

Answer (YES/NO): YES